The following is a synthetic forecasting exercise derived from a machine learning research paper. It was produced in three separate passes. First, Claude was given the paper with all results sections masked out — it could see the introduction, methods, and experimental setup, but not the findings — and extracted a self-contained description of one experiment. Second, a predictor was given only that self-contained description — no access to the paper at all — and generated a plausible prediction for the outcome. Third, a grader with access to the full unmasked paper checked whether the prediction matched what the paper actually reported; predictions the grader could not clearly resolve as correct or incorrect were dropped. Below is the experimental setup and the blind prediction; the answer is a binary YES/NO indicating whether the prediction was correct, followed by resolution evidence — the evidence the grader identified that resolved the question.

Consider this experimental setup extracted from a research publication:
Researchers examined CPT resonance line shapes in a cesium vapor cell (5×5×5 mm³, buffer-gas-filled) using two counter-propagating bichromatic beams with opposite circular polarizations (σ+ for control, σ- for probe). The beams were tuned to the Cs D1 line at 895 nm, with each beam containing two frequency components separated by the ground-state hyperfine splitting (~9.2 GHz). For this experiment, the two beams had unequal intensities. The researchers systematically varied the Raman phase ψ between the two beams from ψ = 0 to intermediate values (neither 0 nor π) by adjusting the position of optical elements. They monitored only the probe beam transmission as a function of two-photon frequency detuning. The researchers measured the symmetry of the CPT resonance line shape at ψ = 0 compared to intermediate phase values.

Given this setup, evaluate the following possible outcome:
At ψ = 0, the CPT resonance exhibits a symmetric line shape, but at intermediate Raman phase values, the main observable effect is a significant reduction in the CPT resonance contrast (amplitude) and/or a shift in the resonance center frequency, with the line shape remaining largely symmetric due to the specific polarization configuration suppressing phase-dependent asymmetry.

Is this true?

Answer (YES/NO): NO